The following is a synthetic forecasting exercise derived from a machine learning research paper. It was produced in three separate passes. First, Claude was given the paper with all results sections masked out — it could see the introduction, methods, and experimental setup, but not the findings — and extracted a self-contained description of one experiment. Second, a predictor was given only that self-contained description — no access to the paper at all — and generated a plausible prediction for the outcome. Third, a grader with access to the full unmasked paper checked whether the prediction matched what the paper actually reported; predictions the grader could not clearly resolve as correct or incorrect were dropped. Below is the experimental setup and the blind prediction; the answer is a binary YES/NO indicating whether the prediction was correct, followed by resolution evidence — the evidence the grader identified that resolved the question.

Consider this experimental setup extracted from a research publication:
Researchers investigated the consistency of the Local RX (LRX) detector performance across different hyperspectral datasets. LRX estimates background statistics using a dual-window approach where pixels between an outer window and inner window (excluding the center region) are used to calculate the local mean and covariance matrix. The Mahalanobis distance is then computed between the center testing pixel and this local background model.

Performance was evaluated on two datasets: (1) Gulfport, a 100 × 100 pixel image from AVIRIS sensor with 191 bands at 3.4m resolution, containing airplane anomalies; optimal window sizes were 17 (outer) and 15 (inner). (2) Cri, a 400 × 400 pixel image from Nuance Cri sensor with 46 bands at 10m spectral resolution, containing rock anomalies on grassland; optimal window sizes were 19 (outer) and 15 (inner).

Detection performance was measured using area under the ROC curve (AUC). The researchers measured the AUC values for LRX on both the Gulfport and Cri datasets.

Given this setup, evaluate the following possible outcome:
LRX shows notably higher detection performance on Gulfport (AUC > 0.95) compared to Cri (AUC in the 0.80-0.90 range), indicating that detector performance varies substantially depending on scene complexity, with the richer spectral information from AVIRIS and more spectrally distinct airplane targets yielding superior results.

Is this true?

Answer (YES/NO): NO